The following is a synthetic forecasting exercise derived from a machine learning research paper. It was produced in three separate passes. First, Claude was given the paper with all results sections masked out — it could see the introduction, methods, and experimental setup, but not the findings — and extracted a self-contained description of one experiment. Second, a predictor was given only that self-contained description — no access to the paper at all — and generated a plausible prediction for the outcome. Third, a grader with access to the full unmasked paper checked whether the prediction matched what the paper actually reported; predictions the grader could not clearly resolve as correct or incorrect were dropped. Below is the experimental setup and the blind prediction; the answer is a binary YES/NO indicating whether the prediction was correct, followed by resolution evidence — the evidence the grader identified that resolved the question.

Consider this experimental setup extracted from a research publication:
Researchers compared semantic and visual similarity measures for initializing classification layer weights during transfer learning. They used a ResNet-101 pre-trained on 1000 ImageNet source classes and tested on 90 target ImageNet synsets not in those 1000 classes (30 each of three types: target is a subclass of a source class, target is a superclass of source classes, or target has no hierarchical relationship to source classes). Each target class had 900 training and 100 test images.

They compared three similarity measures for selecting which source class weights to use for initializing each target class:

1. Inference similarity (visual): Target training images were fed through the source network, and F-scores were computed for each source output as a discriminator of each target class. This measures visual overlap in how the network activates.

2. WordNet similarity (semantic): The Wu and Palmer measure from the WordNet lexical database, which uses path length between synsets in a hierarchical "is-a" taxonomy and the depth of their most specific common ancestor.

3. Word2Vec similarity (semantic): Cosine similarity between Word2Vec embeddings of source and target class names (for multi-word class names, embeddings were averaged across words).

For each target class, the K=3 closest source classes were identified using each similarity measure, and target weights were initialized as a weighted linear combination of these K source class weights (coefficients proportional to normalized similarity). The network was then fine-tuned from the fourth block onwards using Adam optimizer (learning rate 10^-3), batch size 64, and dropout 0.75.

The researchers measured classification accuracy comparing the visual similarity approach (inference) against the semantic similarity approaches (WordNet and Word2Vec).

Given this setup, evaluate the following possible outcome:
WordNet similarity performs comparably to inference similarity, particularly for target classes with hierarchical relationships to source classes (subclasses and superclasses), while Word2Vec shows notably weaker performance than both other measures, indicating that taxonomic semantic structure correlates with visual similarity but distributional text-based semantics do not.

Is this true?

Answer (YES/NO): NO